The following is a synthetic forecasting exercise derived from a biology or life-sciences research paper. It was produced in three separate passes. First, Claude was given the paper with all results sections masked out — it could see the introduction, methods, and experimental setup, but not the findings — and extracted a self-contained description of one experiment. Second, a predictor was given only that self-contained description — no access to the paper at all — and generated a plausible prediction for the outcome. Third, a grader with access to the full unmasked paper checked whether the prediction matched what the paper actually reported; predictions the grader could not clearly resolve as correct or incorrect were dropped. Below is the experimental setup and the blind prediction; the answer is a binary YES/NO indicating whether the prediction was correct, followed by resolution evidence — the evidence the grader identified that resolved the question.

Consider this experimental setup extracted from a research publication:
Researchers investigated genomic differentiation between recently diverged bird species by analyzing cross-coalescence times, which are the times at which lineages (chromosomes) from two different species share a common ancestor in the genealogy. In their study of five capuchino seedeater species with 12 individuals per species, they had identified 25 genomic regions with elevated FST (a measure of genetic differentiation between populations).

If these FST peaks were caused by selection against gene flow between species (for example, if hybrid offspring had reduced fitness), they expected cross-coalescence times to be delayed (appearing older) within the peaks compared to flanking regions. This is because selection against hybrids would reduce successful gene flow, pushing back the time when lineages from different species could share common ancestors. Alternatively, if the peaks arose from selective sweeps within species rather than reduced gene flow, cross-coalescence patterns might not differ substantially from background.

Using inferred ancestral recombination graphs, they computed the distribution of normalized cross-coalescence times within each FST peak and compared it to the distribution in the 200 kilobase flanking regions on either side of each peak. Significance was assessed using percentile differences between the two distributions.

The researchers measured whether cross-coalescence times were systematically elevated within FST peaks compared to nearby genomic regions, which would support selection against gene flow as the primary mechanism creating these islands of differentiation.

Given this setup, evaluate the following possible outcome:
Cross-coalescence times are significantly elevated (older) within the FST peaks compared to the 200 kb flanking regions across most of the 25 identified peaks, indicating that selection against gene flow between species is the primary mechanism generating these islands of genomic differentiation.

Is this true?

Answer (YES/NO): NO